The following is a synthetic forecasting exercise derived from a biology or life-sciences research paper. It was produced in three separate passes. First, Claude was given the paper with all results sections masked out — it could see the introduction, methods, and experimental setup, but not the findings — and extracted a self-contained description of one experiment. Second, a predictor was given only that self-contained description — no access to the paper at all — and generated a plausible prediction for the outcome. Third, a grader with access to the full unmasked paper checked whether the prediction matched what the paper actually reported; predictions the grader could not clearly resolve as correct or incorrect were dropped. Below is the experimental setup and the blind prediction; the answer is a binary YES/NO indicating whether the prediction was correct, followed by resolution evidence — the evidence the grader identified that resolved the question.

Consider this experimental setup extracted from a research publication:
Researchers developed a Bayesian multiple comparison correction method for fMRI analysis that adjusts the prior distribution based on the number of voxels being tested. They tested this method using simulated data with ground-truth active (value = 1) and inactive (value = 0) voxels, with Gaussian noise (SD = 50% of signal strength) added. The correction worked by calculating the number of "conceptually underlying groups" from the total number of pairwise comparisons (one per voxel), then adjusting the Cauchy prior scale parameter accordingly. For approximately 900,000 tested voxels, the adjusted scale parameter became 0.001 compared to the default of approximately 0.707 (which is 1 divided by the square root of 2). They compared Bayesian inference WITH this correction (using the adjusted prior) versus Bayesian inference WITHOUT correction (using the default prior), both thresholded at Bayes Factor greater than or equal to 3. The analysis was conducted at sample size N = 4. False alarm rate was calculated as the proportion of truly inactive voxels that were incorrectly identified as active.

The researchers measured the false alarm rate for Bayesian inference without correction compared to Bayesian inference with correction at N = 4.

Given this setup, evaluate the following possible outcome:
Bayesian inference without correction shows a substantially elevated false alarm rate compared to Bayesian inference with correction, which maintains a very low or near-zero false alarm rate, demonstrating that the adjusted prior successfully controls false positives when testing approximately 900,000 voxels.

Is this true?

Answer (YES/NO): NO